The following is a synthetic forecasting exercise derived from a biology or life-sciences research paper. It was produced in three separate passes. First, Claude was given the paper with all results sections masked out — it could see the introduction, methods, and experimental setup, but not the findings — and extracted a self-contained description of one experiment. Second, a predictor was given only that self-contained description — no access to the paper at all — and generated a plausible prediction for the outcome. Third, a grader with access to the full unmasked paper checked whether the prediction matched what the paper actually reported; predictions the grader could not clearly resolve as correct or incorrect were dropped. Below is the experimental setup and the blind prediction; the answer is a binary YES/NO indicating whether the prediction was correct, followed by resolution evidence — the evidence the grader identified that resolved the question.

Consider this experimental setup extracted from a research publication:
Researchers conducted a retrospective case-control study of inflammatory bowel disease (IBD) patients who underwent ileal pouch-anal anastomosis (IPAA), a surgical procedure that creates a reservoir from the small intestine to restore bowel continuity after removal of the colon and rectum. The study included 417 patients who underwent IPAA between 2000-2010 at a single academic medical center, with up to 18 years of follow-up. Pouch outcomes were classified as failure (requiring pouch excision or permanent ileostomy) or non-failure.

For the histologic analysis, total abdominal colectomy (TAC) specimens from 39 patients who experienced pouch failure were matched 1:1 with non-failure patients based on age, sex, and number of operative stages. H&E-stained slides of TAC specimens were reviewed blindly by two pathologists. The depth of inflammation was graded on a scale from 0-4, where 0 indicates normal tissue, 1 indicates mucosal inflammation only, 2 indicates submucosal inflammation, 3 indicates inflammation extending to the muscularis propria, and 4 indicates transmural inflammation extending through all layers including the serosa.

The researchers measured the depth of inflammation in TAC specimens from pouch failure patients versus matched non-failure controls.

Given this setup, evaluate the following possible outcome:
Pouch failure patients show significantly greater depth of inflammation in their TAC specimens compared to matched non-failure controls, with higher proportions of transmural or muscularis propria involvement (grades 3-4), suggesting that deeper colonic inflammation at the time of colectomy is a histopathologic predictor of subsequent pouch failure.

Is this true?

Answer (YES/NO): YES